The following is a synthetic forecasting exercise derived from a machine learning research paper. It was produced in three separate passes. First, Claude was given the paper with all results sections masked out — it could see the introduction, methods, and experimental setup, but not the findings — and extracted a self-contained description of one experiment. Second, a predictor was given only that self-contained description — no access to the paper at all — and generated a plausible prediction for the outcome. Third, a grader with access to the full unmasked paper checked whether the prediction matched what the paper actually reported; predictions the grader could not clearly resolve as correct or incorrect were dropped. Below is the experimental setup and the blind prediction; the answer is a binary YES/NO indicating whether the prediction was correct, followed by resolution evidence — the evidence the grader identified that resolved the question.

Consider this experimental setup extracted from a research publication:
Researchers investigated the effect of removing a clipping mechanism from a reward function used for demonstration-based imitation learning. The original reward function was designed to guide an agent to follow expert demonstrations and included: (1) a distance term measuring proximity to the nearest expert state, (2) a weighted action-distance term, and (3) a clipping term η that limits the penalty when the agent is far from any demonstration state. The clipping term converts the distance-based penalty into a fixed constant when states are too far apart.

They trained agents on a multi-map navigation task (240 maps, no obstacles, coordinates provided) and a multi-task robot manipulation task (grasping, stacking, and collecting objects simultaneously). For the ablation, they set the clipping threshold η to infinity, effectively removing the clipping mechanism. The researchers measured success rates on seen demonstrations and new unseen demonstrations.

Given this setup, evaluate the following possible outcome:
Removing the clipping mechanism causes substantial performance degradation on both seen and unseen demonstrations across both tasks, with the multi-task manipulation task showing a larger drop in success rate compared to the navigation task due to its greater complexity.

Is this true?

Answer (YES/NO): NO